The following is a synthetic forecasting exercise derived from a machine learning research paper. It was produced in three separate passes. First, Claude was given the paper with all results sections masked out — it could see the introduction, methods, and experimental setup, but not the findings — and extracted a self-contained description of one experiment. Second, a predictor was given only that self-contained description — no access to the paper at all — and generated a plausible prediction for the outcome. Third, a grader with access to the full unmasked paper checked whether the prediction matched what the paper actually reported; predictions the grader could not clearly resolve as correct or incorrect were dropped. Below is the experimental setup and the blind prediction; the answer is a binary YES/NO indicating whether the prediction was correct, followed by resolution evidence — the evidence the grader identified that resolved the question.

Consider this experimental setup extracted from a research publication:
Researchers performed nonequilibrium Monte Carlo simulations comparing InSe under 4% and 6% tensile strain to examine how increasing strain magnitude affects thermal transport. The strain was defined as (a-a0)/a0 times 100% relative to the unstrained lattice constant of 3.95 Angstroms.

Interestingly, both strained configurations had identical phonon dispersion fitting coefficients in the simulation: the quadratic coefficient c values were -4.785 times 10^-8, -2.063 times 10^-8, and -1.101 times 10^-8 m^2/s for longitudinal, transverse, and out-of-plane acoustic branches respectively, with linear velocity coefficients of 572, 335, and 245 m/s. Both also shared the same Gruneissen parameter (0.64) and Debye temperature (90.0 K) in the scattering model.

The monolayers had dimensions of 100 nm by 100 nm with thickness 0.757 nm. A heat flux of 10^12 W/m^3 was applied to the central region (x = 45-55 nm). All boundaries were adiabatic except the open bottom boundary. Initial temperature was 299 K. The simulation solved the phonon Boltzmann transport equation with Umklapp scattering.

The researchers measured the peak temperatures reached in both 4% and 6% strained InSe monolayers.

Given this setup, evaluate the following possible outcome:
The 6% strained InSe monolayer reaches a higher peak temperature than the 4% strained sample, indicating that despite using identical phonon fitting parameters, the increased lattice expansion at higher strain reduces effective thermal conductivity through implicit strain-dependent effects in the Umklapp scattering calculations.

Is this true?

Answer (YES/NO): NO